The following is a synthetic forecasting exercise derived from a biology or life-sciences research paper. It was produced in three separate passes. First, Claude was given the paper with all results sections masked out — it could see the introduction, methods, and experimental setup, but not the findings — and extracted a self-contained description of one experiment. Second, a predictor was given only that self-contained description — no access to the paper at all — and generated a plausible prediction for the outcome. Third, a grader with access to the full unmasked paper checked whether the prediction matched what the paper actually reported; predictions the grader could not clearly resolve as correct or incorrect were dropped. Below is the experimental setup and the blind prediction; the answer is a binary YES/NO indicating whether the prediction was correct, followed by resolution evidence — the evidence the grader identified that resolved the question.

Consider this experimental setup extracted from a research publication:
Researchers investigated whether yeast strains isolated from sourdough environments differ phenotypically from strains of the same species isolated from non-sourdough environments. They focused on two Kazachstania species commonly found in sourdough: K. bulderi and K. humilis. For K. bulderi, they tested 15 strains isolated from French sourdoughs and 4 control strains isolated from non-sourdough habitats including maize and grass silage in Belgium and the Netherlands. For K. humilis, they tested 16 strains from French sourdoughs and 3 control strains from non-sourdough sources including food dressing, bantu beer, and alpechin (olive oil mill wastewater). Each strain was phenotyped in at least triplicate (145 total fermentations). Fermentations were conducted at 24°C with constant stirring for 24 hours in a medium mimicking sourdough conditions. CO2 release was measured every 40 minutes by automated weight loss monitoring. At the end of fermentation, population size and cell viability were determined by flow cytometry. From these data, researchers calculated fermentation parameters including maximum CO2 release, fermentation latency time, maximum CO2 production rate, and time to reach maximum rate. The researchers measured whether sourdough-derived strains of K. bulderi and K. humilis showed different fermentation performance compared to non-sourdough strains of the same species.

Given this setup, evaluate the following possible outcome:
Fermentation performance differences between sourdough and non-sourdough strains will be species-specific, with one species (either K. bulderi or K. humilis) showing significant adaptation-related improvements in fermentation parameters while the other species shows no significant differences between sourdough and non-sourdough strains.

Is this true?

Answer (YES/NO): YES